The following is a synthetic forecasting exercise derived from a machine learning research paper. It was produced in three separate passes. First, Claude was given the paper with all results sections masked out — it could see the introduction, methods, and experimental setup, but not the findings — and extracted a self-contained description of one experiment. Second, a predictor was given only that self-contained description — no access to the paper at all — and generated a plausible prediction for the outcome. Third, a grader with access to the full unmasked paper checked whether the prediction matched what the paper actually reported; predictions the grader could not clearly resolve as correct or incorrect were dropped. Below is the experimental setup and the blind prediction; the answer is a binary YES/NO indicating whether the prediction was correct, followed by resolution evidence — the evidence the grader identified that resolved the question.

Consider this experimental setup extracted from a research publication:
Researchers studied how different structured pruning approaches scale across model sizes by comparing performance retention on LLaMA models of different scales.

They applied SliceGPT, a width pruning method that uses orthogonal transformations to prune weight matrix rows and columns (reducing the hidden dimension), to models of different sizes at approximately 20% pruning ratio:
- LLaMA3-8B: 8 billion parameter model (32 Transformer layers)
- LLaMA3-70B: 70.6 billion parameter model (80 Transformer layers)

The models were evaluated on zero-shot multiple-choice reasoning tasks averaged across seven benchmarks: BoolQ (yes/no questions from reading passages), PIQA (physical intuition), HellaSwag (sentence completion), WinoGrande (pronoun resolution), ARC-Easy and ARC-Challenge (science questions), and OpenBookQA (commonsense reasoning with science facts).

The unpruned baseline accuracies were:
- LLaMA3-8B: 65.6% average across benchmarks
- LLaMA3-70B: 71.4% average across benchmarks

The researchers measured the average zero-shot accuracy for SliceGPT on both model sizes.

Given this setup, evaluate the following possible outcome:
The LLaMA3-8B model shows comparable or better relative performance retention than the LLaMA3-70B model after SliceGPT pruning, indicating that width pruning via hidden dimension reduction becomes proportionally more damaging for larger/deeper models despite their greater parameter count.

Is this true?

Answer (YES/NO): NO